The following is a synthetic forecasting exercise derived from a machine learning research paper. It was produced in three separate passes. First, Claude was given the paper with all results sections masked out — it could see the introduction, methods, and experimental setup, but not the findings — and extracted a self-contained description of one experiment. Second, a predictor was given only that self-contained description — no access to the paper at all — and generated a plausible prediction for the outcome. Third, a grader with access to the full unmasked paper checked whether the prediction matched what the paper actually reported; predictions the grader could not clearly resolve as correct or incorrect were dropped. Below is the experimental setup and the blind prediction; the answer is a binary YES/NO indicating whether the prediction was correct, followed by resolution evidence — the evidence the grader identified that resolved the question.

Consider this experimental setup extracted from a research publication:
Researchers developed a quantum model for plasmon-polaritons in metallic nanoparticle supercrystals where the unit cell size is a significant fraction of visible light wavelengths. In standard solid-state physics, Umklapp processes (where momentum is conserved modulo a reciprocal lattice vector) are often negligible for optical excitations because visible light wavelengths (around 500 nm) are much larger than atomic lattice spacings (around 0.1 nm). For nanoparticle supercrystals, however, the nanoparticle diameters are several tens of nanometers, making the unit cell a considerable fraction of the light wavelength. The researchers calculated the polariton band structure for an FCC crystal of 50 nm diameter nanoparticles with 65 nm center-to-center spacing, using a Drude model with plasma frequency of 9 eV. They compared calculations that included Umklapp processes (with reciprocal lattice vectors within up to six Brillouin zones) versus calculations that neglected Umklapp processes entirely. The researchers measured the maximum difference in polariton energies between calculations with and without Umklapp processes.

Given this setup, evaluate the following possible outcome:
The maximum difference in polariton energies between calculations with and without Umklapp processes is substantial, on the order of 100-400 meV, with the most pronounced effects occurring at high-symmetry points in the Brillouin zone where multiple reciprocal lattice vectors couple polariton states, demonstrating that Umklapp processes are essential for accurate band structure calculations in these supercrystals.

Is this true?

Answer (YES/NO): NO